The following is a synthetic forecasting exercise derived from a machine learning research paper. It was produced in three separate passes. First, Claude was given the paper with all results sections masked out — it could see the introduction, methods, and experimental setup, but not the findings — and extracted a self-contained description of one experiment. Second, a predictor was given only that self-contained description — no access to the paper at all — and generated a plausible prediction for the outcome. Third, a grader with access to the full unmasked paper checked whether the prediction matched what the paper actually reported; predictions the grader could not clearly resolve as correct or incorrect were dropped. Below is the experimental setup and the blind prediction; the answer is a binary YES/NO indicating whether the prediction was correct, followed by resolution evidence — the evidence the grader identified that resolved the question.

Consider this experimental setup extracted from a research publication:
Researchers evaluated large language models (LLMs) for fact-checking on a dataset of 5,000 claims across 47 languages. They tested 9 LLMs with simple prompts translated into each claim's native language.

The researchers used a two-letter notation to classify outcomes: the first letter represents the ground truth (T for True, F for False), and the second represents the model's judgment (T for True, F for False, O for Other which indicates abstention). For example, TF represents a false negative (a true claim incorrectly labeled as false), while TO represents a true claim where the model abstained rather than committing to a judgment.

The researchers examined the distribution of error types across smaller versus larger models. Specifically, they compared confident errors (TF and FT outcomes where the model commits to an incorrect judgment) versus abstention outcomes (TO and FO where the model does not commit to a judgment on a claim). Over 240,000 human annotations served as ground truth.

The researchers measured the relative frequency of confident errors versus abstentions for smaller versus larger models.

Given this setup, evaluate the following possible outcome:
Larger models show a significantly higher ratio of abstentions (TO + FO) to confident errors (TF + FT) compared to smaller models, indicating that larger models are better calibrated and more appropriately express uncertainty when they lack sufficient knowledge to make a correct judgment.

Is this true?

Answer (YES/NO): YES